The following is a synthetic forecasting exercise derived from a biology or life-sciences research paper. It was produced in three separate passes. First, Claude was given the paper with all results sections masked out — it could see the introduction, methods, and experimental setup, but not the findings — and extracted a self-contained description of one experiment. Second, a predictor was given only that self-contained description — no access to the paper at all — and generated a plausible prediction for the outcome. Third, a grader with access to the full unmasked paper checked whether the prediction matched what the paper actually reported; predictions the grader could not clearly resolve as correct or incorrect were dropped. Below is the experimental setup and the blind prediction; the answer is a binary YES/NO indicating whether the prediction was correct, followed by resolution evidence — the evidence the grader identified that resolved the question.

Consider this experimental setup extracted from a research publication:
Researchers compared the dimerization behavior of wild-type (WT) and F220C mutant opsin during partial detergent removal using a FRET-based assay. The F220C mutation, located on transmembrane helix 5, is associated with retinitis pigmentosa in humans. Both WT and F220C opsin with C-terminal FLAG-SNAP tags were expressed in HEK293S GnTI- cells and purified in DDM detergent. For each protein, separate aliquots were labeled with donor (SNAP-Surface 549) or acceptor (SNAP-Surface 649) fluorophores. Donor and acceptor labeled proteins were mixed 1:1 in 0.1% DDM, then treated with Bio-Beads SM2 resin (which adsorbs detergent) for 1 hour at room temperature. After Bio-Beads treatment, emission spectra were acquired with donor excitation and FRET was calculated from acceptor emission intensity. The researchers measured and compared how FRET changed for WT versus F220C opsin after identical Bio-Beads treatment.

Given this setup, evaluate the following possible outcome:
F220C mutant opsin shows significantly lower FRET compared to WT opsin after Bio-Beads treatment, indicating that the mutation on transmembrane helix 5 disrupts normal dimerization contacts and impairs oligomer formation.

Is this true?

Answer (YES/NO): YES